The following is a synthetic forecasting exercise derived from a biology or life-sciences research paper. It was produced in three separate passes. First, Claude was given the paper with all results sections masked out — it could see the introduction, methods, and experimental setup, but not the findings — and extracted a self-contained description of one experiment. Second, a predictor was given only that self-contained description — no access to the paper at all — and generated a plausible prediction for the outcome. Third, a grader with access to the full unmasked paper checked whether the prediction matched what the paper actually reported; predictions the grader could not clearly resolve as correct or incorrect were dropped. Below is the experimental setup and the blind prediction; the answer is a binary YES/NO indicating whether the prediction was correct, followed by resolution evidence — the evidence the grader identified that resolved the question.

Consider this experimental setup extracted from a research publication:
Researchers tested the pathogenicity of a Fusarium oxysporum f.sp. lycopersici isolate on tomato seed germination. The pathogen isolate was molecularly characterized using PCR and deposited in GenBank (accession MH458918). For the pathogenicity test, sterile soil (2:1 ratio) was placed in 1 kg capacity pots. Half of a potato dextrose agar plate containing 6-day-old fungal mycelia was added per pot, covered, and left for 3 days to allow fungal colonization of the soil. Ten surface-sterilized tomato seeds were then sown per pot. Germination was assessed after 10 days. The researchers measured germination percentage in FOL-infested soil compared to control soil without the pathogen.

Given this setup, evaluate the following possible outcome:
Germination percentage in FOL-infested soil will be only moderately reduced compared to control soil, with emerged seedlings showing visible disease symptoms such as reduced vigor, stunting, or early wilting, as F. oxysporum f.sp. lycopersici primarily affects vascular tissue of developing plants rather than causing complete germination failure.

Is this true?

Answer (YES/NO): NO